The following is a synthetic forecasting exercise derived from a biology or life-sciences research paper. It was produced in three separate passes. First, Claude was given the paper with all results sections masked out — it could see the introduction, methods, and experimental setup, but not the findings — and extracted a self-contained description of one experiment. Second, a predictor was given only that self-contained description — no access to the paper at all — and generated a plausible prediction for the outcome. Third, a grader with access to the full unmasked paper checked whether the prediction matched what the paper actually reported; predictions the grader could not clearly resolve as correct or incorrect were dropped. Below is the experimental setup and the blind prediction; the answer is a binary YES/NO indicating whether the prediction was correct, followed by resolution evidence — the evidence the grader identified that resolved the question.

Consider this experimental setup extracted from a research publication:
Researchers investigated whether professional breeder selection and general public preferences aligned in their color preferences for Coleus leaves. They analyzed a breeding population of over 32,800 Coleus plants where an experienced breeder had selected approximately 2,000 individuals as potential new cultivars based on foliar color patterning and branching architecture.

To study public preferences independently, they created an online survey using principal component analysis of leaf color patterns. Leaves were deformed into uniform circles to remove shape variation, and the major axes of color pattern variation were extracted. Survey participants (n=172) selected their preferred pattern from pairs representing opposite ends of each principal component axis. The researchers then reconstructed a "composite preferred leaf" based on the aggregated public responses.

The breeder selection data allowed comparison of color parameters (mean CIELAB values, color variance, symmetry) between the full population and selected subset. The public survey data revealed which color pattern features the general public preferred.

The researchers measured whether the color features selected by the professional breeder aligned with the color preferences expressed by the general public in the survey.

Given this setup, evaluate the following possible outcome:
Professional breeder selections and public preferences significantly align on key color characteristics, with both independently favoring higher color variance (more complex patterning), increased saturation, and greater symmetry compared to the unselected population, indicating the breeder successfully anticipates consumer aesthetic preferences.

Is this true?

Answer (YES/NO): NO